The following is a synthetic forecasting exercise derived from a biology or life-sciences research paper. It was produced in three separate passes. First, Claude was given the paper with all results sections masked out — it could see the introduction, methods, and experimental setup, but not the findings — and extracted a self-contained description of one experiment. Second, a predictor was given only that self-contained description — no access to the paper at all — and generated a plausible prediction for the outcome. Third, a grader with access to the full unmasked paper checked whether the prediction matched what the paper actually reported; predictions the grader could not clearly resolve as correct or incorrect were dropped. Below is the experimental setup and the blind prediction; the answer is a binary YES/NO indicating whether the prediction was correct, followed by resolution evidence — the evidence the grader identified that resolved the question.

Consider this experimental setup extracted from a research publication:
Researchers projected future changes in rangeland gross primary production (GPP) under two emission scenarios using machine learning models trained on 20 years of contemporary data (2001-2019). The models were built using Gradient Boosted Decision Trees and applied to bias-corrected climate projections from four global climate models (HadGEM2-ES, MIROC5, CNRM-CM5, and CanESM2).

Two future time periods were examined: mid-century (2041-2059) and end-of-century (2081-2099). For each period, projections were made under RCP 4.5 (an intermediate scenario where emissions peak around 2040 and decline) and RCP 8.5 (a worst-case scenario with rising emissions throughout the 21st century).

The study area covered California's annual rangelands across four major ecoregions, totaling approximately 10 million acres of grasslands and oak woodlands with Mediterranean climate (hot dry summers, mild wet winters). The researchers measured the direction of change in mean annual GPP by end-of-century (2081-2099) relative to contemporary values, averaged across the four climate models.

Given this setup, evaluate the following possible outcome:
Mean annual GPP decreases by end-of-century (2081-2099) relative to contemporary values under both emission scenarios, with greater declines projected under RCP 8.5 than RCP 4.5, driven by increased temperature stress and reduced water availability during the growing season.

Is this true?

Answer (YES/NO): NO